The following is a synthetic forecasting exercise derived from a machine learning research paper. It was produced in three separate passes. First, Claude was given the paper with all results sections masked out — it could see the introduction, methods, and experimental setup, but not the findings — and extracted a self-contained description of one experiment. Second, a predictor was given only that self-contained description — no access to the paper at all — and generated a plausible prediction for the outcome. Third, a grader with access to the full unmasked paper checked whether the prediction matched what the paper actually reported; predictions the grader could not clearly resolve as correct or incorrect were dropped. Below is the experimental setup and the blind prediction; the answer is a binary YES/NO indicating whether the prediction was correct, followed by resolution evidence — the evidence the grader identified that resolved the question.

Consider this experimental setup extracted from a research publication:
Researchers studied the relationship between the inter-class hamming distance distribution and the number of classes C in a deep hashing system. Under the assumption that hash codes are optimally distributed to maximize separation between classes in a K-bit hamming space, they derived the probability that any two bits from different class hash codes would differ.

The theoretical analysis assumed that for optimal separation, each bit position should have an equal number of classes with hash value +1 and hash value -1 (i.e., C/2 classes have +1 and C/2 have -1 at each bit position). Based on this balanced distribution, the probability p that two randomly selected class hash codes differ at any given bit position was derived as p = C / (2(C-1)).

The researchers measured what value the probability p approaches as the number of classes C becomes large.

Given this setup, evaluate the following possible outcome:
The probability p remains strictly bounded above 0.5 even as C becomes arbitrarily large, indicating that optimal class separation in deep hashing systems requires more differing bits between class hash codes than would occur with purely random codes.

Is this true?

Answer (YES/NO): NO